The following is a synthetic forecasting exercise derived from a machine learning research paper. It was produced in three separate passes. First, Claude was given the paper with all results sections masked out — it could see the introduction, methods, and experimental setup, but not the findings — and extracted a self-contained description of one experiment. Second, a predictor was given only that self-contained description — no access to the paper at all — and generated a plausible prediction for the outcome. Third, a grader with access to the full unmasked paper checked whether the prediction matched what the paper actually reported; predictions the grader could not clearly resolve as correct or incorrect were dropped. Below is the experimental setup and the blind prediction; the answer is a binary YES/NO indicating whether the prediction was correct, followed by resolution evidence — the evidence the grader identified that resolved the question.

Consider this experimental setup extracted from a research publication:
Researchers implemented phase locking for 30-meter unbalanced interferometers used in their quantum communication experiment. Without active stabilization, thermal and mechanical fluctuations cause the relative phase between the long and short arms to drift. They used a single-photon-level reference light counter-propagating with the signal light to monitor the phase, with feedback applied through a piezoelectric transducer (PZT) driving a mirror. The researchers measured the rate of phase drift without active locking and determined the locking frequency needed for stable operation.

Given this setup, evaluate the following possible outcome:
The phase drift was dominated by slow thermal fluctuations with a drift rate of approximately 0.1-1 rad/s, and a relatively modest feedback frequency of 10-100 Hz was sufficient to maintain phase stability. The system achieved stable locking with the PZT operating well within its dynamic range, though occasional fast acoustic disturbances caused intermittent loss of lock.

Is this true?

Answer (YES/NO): NO